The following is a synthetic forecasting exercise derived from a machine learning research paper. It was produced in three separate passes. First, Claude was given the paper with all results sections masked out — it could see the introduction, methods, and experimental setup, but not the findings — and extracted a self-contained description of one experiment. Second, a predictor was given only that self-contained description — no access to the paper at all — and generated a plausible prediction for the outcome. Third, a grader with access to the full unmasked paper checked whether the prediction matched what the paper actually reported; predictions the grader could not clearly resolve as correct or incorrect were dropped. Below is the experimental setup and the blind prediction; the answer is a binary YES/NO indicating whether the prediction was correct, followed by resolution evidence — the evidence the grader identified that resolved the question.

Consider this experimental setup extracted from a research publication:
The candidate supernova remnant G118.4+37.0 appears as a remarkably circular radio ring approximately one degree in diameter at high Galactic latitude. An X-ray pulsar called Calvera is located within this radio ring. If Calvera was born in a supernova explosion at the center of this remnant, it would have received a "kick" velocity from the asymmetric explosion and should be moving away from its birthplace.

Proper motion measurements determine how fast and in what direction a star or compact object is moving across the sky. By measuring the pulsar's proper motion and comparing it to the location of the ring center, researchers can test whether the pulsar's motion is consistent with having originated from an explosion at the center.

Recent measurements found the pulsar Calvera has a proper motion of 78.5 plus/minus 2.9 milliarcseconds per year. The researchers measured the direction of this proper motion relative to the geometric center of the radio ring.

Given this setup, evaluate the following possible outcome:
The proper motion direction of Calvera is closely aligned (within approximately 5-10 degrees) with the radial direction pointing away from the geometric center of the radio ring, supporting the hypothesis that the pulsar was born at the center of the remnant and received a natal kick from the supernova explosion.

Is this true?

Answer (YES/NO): YES